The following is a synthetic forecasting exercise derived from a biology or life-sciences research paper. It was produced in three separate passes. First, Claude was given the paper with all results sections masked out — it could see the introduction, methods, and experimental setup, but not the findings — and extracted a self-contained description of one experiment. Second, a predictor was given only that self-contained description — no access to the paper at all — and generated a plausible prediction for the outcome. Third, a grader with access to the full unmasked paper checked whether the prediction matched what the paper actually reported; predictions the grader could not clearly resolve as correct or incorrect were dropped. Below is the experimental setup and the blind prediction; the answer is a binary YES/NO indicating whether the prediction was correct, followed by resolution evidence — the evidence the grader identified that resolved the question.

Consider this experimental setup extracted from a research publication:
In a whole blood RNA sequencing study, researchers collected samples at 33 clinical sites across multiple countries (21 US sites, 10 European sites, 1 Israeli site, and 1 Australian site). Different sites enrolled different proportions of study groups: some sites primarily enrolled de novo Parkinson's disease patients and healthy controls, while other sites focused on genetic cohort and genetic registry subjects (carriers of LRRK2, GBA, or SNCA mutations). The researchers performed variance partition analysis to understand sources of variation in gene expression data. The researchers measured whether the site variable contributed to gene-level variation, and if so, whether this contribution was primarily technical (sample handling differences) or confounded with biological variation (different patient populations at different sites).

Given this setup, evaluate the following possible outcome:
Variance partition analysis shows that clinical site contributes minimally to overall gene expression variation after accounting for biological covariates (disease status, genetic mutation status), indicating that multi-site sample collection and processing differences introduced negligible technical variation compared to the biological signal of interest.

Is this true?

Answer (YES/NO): NO